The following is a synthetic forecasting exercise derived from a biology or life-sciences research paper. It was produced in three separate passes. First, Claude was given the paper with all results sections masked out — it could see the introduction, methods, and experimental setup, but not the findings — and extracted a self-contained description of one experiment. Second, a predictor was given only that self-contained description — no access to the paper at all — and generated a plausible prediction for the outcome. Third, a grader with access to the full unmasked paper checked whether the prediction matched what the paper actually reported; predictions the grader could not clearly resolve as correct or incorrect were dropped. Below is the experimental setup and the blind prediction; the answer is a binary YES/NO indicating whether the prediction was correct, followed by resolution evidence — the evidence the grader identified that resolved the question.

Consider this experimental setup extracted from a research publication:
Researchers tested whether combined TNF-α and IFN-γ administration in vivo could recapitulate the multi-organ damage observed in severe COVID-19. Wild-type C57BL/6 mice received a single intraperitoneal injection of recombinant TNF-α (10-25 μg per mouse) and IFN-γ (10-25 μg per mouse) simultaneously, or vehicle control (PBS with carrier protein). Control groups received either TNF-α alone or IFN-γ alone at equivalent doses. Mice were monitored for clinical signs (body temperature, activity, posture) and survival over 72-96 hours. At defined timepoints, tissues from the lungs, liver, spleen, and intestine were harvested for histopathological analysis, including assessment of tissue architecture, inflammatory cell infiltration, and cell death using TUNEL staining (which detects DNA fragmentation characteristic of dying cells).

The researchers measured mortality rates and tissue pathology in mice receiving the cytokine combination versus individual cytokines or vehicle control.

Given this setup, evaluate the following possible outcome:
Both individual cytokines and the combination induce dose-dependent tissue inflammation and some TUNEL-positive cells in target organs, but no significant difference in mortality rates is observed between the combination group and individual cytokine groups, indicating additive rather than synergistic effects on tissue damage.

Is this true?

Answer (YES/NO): NO